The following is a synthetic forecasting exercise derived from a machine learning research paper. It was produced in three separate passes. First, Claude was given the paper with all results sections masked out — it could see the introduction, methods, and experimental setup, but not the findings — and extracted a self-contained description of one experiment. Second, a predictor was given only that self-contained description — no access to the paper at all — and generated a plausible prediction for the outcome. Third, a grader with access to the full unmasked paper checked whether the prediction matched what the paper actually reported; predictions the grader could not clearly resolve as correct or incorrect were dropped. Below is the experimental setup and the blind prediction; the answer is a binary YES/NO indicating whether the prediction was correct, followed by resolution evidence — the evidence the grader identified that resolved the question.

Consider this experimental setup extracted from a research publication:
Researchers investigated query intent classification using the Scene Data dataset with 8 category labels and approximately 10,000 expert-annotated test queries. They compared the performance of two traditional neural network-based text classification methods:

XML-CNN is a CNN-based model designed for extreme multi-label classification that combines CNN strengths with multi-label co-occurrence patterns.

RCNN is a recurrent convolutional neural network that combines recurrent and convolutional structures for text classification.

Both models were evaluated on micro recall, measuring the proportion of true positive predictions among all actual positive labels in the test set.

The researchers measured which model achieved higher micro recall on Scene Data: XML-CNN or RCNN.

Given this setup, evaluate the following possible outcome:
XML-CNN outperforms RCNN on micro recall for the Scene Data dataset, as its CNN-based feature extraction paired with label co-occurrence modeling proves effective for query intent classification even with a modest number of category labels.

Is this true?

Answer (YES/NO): NO